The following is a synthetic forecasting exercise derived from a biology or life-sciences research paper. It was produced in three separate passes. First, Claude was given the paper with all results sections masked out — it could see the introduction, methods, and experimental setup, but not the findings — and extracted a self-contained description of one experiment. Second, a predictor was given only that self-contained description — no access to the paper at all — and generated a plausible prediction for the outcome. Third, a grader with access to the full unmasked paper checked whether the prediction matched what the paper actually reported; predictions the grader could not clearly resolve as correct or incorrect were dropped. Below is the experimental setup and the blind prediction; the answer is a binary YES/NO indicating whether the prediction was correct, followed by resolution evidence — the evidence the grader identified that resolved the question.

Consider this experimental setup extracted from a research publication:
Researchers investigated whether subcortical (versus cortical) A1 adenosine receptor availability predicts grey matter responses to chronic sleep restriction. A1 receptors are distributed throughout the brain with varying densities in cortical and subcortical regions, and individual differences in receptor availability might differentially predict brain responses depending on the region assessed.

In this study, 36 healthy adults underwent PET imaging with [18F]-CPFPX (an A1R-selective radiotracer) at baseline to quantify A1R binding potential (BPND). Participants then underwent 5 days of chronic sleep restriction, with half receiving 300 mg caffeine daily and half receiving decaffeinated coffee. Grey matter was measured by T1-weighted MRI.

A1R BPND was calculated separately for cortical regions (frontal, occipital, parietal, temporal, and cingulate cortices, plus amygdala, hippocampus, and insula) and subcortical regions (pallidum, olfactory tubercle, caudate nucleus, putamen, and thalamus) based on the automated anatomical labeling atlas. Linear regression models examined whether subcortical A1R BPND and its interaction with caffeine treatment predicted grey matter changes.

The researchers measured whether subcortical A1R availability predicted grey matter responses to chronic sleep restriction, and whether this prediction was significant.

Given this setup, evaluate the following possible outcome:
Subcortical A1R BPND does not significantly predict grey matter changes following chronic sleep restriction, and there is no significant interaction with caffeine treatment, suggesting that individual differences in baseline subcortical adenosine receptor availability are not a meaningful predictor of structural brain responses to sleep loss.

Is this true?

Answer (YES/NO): NO